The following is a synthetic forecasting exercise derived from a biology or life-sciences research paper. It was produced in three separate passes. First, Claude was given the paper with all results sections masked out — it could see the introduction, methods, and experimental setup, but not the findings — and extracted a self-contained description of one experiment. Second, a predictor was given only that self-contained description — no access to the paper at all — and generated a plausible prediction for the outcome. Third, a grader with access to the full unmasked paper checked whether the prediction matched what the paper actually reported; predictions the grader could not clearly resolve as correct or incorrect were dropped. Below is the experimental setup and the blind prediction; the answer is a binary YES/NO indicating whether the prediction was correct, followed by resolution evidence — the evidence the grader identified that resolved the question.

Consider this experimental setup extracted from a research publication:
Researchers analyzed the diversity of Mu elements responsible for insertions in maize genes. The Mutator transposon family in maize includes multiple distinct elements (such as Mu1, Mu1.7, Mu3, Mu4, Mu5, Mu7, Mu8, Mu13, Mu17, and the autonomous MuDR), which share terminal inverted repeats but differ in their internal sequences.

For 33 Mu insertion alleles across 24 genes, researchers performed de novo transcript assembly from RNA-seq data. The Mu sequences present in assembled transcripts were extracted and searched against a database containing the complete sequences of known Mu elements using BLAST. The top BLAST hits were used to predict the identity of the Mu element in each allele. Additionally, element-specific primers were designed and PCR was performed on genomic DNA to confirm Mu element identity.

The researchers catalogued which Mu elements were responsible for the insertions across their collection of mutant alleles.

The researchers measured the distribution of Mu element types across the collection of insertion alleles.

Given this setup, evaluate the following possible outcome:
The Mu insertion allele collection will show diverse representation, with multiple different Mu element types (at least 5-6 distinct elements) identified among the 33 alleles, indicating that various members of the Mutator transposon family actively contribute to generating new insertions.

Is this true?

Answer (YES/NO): YES